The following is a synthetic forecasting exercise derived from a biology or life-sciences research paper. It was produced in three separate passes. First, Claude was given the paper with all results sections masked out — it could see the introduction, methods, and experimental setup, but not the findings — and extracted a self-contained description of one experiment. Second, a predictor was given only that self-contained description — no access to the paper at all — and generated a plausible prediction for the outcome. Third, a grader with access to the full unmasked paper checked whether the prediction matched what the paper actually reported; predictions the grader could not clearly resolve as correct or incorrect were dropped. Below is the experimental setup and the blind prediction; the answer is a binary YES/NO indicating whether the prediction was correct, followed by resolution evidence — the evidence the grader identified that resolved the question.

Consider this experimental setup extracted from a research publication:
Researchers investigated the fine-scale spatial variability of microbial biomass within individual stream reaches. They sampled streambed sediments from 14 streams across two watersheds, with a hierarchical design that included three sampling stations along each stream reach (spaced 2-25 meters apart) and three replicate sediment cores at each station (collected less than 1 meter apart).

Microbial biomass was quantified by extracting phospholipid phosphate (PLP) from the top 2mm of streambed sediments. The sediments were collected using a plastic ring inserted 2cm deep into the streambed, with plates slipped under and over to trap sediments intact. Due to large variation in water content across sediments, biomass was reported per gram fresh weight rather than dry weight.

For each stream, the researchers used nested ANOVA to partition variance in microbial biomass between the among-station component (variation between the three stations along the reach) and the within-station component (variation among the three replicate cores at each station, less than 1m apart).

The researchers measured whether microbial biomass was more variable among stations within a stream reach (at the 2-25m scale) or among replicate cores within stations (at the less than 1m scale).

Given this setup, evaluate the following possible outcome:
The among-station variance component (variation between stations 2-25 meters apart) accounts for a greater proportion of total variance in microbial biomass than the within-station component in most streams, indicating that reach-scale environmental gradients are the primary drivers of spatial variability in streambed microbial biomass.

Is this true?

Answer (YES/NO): NO